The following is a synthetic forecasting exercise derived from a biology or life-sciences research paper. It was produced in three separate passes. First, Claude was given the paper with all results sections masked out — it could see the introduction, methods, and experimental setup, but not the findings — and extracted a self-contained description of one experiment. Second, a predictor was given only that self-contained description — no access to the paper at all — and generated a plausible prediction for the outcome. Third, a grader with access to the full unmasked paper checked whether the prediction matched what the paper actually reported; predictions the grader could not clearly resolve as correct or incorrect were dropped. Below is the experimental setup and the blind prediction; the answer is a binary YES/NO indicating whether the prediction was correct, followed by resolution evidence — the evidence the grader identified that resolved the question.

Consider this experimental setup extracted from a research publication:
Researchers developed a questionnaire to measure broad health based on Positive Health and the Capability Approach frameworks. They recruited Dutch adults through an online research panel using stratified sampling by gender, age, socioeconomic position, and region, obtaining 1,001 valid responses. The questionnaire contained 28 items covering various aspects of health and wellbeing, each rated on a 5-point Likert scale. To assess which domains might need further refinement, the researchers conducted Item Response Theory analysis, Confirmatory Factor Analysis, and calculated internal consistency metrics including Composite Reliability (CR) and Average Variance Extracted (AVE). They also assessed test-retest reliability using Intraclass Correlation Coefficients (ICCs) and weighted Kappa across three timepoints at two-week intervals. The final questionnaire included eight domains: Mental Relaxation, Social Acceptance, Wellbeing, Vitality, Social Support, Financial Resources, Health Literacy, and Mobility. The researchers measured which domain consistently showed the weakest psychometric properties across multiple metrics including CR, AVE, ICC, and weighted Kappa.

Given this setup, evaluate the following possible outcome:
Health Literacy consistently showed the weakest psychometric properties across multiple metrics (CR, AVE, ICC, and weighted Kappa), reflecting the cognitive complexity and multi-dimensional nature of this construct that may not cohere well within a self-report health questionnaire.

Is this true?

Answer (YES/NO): YES